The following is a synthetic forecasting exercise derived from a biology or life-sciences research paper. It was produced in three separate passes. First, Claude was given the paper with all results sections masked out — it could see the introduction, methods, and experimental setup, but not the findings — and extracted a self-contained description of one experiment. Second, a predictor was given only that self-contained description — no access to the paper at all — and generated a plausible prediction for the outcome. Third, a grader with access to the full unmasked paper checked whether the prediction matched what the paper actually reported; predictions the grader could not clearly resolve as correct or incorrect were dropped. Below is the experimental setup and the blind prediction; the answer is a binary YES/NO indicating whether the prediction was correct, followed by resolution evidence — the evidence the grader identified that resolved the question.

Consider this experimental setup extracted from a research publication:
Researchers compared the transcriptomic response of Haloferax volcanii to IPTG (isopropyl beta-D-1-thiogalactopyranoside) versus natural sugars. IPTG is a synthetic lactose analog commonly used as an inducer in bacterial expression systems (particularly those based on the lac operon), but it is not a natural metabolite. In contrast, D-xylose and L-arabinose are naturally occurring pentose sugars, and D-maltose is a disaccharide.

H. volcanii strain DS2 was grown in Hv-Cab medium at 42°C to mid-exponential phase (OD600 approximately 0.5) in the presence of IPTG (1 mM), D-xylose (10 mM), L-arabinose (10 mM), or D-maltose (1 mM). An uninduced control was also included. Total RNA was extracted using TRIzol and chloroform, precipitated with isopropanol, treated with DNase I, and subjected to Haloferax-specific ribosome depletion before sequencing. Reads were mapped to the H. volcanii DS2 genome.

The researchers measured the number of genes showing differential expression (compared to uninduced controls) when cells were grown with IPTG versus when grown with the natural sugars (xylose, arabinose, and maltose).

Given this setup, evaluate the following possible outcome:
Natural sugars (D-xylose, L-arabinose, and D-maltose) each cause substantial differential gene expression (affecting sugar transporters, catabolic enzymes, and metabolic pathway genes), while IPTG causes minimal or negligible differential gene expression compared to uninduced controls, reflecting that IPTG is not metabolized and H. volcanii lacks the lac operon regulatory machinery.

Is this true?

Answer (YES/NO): YES